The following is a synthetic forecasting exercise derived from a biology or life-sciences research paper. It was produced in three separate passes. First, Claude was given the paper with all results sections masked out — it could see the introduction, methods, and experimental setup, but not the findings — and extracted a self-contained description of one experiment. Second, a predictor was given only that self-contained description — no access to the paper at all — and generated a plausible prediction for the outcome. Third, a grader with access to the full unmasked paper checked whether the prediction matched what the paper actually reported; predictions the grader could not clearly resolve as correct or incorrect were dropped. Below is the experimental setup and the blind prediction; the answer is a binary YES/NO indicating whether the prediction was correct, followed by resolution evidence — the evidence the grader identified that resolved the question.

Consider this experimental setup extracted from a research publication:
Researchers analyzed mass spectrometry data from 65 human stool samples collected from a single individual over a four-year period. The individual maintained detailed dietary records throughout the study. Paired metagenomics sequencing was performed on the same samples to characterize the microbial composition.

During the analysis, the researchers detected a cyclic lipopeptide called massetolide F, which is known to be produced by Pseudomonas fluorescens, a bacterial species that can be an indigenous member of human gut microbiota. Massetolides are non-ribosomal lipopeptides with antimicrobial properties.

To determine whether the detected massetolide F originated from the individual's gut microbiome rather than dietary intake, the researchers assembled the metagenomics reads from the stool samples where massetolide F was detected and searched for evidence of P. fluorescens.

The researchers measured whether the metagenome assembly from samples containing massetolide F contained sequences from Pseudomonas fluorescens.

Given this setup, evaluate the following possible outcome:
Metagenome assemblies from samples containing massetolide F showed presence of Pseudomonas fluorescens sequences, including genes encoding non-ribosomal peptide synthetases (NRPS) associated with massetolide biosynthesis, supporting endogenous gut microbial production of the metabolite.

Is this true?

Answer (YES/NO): NO